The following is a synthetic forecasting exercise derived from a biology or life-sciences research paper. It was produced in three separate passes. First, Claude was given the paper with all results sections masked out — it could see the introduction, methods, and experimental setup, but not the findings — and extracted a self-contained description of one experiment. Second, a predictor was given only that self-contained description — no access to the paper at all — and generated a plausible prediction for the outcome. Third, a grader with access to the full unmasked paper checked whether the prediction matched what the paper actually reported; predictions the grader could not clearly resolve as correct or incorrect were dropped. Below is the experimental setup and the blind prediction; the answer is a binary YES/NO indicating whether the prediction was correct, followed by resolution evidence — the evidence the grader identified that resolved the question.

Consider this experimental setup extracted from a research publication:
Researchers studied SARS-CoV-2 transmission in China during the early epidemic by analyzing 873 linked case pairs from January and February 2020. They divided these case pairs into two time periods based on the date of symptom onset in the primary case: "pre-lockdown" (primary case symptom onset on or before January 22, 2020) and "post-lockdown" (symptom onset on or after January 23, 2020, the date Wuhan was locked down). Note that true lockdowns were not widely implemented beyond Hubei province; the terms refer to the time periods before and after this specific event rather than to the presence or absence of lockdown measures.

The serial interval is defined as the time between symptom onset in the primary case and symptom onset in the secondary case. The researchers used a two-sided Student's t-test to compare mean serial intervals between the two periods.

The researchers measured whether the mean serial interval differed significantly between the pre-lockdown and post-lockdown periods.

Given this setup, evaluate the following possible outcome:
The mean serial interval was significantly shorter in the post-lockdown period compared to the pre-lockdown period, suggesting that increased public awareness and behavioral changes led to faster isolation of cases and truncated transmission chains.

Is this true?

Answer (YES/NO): YES